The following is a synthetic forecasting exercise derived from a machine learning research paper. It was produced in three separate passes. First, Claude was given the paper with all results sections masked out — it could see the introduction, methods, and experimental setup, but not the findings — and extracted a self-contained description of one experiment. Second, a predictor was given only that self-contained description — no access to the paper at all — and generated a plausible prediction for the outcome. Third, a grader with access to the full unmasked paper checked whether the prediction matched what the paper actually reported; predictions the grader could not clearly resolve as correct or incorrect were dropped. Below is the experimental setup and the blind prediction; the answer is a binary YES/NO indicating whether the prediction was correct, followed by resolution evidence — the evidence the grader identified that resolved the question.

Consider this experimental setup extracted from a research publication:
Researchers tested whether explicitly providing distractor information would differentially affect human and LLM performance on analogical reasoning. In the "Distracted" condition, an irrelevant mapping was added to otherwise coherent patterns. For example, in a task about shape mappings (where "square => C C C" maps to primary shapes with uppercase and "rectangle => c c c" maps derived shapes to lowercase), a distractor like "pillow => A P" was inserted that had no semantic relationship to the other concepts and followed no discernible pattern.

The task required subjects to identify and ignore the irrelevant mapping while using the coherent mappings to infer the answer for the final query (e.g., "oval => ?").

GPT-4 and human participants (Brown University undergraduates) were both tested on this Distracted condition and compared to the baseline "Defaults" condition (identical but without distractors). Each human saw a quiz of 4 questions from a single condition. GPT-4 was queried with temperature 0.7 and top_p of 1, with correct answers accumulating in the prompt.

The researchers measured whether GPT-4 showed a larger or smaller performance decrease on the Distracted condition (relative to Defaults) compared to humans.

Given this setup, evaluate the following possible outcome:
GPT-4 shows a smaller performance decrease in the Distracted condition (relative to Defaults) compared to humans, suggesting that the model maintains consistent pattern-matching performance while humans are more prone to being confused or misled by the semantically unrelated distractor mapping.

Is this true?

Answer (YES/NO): NO